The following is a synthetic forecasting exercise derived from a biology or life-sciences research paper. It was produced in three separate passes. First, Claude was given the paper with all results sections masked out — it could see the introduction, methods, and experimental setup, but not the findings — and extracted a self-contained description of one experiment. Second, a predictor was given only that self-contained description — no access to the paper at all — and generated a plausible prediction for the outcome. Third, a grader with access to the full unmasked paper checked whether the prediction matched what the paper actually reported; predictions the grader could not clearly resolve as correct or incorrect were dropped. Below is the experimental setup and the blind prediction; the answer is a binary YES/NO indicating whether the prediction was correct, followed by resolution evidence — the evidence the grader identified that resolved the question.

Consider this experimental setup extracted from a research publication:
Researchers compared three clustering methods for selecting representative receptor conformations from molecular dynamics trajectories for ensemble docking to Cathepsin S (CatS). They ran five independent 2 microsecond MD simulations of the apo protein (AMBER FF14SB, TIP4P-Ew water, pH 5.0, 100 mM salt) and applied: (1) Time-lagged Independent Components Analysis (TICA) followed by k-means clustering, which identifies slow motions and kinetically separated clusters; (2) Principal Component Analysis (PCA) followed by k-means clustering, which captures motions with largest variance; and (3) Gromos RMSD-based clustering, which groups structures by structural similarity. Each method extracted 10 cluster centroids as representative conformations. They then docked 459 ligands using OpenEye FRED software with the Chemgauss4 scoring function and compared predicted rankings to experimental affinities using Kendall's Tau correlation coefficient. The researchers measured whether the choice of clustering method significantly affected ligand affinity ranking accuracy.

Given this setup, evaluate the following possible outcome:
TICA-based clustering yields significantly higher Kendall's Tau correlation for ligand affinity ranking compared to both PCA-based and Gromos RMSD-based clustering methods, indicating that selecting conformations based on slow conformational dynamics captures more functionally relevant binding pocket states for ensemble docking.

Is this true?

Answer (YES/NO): NO